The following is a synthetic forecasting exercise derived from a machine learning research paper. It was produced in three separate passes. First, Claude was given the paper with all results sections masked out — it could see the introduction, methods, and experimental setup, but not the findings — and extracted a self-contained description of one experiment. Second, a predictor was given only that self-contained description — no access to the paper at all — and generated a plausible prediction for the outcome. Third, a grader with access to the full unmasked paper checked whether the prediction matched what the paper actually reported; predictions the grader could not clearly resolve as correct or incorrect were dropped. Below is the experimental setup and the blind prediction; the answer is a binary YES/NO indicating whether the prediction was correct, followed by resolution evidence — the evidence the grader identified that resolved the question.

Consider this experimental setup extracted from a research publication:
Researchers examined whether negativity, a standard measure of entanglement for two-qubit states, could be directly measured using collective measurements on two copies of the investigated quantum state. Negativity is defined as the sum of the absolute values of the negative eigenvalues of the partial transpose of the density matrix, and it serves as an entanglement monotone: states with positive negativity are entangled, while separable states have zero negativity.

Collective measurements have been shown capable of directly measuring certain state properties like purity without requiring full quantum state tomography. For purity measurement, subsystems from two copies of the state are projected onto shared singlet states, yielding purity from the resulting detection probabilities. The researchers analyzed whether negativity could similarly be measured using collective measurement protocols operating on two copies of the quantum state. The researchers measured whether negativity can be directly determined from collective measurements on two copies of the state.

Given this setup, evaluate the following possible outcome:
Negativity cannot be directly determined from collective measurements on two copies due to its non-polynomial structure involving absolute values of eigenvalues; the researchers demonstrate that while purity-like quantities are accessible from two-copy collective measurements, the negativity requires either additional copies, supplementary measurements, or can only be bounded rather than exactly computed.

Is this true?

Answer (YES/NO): NO